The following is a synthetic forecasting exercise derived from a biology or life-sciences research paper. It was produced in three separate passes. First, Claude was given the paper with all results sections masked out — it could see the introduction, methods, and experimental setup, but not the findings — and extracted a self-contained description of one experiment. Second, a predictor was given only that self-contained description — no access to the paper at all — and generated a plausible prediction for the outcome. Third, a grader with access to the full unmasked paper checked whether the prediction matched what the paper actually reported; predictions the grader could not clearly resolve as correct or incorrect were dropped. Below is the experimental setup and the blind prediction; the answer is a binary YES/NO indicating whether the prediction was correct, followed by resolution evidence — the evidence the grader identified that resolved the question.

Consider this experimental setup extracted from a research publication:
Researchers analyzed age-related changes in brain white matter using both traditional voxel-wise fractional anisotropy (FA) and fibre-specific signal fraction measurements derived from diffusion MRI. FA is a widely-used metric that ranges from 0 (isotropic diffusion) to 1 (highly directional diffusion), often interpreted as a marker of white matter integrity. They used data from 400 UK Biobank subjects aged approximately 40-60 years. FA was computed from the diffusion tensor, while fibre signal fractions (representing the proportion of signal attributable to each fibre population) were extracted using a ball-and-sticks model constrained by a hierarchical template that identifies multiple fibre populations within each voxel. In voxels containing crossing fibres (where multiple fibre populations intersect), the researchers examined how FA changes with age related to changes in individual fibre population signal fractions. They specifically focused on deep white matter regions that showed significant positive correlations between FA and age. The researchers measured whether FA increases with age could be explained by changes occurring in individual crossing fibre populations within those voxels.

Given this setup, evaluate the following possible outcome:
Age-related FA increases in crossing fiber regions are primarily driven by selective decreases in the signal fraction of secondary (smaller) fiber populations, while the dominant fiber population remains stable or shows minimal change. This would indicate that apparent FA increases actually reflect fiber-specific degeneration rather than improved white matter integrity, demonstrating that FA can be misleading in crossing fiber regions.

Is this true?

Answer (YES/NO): YES